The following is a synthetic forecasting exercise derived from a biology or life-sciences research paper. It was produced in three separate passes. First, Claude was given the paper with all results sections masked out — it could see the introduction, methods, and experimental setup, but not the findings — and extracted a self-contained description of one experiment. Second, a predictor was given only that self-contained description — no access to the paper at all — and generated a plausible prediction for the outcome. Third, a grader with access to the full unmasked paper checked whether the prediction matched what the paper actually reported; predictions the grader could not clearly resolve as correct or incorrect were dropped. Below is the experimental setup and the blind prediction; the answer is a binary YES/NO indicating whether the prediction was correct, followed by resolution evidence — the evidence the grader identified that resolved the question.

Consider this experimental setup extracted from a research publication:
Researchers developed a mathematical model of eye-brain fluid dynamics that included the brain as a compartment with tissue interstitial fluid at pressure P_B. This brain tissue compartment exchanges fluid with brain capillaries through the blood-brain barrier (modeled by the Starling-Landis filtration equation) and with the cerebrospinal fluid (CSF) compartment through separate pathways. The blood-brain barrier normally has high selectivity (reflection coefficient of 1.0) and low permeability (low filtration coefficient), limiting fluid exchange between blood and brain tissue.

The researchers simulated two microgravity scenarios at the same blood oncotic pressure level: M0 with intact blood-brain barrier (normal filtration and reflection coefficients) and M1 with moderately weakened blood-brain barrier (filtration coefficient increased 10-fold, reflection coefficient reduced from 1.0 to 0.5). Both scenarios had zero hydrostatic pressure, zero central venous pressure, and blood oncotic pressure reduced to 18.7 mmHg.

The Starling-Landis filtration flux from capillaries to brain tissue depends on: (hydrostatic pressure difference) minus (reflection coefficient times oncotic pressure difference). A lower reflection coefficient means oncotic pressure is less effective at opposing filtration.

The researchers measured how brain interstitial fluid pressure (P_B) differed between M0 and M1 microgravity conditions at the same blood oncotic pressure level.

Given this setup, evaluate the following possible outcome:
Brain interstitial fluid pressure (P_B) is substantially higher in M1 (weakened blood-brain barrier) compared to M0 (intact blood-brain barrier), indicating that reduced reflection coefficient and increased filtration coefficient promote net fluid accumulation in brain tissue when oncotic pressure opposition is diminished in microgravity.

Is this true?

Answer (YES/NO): YES